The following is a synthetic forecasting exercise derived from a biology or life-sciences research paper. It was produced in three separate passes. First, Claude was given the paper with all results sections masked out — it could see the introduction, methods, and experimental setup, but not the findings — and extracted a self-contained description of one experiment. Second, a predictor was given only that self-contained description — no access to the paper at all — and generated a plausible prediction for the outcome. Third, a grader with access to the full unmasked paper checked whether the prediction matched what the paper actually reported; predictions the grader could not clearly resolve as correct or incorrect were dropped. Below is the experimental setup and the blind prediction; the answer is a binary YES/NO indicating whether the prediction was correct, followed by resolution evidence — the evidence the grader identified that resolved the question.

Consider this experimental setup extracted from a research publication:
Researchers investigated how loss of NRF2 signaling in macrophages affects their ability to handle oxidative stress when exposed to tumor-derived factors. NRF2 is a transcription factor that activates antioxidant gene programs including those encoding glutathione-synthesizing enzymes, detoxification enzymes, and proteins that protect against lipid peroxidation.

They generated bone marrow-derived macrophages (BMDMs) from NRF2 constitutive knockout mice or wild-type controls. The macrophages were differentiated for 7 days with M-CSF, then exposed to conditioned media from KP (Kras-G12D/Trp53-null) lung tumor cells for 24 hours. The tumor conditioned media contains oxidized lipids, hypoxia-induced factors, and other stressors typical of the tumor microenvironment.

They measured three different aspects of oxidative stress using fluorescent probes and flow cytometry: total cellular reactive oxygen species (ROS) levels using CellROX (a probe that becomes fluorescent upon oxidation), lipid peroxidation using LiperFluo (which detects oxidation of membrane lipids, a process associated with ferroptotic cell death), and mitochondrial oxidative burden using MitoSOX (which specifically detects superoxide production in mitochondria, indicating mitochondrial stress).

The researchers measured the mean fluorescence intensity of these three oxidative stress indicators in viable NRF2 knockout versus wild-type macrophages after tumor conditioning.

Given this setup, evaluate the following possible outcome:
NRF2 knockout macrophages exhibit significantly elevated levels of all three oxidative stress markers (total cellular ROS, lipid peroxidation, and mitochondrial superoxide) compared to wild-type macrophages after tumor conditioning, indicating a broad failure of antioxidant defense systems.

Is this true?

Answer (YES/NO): YES